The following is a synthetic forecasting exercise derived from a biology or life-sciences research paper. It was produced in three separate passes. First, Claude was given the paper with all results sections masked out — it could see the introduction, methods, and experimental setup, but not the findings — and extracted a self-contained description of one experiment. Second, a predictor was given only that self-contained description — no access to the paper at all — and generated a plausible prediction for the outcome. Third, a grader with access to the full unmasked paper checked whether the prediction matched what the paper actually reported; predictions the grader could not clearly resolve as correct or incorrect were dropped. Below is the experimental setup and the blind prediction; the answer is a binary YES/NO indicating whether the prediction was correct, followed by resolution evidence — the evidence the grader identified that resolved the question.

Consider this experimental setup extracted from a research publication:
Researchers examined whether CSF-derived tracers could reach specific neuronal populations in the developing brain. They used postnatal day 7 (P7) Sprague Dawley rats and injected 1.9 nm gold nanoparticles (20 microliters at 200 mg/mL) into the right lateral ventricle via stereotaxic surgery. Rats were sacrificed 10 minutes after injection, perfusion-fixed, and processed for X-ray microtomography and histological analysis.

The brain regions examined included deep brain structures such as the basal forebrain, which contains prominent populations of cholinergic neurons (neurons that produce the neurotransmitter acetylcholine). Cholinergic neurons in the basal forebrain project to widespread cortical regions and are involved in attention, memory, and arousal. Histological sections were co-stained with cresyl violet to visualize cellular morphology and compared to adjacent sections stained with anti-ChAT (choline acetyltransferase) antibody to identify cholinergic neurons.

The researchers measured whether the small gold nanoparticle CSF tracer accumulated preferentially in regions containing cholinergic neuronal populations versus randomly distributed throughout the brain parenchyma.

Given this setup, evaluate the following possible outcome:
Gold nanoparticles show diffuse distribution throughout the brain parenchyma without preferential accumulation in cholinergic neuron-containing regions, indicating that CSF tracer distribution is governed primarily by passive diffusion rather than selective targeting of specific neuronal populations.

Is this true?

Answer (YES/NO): NO